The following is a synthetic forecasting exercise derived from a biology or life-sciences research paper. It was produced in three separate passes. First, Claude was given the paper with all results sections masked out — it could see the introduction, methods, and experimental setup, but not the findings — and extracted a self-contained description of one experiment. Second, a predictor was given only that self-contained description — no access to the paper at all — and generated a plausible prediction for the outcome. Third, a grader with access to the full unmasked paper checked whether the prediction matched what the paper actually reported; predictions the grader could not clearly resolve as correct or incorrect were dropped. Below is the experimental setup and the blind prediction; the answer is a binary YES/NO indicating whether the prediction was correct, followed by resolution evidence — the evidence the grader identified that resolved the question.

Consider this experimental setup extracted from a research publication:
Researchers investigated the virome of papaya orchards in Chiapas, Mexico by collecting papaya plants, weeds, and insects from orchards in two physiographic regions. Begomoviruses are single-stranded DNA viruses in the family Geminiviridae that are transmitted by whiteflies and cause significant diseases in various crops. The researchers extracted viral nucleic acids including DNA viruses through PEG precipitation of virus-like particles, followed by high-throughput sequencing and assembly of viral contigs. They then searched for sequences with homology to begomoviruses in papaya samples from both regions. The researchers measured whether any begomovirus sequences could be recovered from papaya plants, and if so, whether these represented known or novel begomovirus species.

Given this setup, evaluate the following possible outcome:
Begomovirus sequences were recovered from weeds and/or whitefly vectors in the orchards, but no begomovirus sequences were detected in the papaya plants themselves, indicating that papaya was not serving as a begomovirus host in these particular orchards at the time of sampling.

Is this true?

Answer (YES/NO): NO